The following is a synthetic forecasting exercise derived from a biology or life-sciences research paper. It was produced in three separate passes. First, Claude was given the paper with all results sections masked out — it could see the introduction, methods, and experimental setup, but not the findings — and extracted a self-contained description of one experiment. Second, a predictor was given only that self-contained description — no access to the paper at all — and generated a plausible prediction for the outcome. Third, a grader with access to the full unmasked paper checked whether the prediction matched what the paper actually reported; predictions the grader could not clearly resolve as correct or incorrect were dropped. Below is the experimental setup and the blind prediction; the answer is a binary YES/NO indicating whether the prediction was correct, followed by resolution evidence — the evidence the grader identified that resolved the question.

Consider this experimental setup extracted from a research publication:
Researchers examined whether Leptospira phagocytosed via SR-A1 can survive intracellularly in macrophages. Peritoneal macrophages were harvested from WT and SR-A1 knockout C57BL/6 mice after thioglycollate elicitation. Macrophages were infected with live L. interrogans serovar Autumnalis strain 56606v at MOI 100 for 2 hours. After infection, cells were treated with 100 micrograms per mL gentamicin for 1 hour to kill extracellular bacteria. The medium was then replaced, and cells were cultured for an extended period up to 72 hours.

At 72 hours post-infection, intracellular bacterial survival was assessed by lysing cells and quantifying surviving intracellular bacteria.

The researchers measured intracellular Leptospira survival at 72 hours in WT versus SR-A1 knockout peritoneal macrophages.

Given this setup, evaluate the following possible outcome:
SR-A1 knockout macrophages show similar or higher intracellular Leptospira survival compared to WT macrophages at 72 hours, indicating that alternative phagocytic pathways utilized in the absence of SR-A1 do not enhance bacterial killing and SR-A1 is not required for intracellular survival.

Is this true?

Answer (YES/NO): NO